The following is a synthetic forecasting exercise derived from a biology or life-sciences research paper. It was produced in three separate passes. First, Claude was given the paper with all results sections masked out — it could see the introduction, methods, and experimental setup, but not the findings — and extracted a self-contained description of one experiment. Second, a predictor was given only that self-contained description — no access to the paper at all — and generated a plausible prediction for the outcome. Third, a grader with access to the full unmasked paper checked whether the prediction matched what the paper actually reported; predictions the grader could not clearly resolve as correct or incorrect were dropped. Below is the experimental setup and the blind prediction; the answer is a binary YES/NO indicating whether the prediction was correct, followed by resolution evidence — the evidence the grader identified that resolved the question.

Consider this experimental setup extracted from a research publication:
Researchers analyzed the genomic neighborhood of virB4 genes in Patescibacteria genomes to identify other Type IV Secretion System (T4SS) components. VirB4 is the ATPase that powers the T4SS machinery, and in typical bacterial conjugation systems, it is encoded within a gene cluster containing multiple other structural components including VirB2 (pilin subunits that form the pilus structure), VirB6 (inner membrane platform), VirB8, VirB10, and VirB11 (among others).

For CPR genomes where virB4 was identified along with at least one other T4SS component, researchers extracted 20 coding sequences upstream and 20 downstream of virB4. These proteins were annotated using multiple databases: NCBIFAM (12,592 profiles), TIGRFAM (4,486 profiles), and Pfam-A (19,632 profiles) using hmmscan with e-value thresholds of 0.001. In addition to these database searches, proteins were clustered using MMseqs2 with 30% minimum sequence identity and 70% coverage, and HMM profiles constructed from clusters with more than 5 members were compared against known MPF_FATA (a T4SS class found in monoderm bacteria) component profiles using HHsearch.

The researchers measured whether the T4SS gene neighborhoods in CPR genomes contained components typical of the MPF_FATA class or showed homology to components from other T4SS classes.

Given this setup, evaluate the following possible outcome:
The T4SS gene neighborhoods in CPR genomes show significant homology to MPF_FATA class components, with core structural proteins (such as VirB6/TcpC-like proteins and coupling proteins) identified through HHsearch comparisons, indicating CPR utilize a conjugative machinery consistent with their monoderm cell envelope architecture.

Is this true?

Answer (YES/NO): NO